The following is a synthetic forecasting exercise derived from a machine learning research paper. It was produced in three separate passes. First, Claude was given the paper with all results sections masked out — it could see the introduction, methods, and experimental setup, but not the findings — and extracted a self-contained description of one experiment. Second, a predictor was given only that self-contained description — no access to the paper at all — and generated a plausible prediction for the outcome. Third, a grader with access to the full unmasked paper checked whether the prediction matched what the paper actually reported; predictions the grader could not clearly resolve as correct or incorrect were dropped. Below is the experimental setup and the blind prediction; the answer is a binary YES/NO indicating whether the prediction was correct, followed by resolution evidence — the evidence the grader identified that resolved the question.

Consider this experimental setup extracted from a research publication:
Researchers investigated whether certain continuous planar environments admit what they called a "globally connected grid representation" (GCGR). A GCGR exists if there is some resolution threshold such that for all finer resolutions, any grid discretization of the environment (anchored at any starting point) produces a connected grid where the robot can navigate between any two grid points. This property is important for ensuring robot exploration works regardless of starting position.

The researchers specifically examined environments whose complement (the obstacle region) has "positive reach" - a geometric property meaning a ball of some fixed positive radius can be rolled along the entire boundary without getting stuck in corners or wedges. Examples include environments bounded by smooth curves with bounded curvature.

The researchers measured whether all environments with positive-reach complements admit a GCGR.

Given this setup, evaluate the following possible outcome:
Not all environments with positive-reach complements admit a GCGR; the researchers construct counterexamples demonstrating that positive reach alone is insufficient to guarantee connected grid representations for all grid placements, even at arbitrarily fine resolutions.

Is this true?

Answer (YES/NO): NO